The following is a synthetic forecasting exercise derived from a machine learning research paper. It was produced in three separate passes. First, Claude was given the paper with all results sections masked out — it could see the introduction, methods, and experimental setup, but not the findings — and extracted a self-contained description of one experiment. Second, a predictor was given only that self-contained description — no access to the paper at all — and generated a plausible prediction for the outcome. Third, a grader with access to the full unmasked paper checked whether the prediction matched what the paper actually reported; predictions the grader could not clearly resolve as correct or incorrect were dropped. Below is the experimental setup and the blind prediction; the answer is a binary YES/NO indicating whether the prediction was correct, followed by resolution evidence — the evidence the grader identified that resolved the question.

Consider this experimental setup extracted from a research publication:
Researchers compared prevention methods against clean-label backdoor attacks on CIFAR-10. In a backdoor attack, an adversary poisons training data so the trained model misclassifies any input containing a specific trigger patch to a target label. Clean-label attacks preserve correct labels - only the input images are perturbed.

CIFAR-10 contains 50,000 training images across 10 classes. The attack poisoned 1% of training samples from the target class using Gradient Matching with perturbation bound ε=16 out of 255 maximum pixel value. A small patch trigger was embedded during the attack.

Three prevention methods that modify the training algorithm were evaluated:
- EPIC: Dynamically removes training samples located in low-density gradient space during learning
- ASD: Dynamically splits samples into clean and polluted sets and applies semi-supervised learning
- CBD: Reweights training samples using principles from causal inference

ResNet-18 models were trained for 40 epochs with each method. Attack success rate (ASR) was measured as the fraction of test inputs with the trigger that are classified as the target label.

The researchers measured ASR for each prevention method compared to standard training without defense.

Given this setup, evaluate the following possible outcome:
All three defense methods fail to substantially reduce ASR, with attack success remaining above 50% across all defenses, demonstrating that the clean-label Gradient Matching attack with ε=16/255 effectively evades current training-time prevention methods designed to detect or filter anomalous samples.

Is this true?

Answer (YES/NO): NO